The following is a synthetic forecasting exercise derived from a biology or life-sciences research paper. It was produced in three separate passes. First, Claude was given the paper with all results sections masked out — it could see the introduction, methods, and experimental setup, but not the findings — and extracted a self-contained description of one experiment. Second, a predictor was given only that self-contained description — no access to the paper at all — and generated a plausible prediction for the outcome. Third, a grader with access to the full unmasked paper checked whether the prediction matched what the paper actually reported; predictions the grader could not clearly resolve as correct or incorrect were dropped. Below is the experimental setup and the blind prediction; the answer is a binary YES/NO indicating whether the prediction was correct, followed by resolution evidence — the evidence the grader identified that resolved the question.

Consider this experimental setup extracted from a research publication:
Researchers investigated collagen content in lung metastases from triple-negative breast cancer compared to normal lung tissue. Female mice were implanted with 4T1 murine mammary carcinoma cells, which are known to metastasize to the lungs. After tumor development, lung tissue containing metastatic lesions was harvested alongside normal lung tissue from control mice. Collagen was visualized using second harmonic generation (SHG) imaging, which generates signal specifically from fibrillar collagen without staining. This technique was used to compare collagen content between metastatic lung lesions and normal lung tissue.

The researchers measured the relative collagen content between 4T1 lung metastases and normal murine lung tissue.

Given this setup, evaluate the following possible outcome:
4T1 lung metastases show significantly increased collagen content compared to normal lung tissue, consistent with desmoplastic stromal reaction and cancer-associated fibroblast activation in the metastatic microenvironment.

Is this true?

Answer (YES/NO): YES